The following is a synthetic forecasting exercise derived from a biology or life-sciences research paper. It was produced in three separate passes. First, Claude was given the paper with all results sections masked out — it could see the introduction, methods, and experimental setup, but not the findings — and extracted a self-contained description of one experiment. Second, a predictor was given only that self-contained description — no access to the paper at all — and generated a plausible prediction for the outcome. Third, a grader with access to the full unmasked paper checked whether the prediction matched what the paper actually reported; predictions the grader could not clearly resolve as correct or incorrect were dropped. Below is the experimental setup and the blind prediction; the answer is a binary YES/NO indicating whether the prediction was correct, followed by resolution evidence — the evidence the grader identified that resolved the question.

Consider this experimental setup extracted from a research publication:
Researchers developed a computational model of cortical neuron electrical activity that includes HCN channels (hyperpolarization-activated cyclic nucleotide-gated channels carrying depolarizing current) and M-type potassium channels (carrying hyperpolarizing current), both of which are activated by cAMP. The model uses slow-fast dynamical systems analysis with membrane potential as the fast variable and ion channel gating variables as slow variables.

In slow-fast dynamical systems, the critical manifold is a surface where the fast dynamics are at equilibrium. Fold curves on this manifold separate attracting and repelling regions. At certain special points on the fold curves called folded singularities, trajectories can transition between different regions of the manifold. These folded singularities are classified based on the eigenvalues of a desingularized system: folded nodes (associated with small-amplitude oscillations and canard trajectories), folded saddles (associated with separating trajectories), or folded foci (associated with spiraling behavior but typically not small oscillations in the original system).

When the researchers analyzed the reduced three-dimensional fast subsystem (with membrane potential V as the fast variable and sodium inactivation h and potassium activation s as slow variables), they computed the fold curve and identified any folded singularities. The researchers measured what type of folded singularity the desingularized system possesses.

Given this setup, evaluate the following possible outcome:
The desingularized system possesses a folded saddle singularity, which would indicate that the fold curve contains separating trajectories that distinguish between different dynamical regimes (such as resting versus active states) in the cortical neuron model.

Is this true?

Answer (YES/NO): NO